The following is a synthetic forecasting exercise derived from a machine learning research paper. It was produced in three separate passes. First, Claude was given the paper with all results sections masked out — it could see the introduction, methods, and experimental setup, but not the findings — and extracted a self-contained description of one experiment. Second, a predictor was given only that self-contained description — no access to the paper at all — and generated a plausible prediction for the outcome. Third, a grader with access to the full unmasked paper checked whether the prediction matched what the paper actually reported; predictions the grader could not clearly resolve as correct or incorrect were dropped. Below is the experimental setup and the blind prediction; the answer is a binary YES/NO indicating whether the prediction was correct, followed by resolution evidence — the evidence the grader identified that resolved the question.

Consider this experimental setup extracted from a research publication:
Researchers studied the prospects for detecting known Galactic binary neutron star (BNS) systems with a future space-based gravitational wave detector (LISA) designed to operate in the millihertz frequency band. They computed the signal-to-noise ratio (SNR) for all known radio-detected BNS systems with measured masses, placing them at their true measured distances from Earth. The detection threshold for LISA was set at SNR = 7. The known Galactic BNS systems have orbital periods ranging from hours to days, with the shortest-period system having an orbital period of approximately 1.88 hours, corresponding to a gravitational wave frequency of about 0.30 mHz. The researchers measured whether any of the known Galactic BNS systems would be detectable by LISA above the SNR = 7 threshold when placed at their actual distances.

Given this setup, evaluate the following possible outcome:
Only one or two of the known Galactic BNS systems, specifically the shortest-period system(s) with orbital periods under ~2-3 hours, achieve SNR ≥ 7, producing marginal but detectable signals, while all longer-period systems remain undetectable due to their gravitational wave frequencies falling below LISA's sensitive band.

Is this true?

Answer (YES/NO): NO